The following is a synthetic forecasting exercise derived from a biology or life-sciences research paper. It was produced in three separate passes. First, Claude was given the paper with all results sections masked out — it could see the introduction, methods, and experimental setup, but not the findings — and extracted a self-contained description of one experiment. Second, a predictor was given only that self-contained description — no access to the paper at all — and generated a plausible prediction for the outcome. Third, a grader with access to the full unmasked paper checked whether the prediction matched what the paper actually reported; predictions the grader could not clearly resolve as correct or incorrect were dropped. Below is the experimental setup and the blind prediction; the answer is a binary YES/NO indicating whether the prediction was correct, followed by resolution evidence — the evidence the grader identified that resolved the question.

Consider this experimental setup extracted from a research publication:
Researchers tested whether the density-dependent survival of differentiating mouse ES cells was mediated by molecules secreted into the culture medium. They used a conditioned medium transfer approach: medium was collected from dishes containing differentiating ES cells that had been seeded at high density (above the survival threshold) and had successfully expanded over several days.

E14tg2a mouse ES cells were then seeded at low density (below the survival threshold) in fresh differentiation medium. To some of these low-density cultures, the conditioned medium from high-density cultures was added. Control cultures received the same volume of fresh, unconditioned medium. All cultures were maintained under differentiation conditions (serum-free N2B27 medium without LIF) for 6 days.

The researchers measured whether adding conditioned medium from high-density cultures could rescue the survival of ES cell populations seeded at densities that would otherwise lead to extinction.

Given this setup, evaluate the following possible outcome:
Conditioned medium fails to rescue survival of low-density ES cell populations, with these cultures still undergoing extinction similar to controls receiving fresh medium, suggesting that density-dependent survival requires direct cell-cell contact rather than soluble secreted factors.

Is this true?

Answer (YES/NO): NO